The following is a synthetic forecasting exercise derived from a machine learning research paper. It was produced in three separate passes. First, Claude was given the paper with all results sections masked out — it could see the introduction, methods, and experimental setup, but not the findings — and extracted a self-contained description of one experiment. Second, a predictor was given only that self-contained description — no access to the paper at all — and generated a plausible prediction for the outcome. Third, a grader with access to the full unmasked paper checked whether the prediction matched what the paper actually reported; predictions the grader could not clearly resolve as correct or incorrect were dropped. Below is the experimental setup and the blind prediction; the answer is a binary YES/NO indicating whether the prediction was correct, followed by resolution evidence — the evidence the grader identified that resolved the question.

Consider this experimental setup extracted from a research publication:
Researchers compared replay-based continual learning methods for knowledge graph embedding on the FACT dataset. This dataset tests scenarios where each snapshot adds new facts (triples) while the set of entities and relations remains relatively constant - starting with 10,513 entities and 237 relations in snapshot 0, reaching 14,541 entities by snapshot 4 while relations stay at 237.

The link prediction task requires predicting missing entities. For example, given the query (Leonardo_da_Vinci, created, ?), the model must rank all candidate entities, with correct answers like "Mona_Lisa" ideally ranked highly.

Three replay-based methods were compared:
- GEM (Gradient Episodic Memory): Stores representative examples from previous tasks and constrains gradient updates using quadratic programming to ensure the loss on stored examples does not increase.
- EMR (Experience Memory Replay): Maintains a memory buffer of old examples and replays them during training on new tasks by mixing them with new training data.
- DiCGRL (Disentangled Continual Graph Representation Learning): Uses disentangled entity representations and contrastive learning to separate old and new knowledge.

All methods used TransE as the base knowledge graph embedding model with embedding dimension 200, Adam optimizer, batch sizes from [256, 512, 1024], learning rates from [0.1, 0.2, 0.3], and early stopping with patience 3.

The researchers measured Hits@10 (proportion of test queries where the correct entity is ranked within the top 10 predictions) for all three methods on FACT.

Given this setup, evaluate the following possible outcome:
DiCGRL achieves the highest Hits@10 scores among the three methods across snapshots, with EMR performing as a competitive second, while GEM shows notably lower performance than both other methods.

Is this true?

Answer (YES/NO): NO